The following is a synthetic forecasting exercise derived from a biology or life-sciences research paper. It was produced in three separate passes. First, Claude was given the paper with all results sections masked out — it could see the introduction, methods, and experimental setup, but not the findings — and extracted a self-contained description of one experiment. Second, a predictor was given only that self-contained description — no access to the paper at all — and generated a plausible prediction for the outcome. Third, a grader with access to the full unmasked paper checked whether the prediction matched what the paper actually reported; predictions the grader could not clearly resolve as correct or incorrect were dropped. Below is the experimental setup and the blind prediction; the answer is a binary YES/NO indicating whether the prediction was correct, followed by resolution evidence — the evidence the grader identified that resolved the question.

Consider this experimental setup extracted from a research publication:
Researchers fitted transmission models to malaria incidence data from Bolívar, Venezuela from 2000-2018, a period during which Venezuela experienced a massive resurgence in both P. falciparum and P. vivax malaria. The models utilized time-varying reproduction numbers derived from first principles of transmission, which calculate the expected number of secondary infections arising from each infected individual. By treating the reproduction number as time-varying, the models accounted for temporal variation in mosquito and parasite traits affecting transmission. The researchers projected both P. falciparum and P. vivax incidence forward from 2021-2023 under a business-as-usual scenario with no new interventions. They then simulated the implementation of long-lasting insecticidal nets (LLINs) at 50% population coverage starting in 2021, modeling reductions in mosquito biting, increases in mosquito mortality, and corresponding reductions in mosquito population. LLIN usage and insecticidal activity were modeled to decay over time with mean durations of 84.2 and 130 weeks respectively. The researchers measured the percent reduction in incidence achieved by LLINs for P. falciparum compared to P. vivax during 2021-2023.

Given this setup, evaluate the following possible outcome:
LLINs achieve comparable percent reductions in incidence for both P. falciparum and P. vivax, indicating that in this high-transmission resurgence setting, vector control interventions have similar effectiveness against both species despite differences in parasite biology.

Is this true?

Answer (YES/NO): NO